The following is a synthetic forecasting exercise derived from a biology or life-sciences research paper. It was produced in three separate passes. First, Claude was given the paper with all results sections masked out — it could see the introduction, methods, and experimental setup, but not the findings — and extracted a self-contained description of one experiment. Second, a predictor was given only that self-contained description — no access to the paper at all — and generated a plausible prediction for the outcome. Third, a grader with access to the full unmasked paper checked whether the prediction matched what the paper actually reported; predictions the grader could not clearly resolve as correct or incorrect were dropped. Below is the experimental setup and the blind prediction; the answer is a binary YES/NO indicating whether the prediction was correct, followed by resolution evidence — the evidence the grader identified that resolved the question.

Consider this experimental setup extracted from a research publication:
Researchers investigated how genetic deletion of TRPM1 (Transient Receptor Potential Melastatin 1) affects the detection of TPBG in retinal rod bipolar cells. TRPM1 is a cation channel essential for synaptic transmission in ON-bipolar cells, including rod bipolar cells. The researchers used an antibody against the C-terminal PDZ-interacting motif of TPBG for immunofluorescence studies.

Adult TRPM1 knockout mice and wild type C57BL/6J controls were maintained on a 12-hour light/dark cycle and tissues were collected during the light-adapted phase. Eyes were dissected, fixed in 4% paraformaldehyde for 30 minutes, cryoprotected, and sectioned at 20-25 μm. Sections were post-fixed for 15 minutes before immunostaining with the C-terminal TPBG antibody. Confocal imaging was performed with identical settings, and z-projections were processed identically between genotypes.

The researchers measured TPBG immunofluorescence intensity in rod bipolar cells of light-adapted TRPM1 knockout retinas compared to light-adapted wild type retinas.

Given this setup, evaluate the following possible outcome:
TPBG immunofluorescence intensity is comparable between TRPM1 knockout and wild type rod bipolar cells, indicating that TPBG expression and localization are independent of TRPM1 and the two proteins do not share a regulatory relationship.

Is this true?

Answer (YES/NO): NO